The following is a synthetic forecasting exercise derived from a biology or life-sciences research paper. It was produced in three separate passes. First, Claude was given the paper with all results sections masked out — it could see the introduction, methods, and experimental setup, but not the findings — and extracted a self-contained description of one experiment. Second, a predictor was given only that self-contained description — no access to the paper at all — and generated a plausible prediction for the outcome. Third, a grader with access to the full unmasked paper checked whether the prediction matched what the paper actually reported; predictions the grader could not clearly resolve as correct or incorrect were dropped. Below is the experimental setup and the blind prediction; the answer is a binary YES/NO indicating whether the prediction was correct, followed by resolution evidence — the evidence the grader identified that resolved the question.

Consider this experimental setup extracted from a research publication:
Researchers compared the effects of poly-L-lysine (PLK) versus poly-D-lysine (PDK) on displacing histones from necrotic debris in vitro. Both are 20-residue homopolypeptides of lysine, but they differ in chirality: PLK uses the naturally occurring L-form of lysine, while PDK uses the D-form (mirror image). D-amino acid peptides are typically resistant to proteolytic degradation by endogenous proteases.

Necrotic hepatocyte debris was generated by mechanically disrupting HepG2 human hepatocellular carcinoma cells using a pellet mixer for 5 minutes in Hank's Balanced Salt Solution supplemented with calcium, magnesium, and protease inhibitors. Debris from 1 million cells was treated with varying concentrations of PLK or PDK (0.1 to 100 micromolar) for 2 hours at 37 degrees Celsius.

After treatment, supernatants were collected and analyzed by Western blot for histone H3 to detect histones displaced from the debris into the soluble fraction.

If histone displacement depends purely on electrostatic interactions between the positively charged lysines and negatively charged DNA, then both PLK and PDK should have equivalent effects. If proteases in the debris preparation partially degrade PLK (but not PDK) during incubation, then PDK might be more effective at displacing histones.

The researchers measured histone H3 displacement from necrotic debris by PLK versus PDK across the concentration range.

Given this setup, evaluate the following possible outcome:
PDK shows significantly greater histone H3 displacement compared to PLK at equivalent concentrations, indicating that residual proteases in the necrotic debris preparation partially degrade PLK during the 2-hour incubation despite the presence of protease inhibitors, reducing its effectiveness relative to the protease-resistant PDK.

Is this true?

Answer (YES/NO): NO